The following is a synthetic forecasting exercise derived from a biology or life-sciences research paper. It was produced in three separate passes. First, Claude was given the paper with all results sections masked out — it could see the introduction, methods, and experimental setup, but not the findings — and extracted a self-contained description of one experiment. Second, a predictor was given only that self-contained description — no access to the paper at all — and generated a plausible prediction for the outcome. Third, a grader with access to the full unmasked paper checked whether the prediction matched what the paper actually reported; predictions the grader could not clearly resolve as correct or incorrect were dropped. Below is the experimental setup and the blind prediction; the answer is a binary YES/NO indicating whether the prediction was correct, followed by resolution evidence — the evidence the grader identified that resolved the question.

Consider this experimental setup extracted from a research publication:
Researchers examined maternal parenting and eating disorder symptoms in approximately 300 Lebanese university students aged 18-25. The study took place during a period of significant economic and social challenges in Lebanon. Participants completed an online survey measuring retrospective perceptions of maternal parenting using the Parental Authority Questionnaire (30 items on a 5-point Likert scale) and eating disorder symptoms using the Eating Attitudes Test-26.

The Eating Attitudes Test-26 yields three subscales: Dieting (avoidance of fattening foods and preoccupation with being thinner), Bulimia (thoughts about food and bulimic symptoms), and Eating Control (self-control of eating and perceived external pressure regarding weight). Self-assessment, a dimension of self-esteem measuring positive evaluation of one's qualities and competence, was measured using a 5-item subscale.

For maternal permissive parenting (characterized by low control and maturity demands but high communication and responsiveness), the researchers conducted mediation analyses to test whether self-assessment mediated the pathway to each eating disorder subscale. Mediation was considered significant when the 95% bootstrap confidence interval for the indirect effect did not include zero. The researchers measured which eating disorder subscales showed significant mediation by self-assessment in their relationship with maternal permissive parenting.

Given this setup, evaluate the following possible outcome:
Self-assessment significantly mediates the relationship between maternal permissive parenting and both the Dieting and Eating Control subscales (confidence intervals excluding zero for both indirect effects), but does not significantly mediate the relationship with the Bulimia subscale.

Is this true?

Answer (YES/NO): NO